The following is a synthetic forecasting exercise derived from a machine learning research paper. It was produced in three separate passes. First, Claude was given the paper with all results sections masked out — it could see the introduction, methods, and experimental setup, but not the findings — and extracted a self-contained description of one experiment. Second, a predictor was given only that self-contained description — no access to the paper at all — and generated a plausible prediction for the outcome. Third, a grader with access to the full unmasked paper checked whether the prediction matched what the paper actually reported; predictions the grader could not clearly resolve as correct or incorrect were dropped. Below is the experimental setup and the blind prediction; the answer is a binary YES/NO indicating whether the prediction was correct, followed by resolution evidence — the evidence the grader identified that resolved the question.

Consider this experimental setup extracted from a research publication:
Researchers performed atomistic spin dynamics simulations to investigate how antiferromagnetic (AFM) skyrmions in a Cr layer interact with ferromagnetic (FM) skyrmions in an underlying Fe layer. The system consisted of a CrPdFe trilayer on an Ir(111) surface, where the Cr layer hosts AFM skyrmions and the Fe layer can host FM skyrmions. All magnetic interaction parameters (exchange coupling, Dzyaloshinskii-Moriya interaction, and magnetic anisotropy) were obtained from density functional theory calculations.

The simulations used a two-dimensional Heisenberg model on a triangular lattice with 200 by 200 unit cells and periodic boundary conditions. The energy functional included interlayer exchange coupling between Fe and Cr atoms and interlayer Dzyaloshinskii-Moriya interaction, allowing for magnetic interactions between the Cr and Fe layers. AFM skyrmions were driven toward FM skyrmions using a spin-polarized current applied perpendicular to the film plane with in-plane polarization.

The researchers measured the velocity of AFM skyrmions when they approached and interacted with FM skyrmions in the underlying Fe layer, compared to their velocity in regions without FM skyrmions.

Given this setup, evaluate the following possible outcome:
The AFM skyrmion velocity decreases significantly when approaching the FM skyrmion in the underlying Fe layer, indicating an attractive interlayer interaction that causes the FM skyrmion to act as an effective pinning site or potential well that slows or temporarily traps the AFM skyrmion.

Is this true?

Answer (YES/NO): NO